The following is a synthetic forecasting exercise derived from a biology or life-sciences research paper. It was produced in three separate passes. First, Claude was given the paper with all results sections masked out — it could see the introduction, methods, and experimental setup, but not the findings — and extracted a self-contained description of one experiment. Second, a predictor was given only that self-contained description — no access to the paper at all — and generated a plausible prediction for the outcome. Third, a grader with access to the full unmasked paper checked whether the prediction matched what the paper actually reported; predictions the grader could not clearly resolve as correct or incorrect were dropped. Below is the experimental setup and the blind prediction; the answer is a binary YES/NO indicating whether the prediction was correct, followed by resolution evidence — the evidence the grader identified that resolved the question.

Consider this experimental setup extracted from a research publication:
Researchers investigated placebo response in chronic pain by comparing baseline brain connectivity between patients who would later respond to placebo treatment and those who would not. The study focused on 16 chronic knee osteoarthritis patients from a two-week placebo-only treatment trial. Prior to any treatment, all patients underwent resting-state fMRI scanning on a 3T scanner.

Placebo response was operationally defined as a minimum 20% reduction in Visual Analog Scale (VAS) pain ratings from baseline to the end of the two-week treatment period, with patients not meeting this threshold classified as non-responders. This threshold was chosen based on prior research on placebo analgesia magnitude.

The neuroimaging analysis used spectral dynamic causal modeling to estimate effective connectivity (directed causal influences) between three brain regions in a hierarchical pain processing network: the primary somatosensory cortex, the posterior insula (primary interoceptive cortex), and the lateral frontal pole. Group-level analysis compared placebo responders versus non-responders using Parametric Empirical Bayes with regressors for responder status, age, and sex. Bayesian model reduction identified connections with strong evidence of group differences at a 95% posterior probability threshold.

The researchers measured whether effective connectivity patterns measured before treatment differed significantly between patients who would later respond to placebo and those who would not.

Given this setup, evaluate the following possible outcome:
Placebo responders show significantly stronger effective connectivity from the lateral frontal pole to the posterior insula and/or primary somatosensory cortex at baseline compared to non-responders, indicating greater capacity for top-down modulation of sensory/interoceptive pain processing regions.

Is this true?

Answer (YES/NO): NO